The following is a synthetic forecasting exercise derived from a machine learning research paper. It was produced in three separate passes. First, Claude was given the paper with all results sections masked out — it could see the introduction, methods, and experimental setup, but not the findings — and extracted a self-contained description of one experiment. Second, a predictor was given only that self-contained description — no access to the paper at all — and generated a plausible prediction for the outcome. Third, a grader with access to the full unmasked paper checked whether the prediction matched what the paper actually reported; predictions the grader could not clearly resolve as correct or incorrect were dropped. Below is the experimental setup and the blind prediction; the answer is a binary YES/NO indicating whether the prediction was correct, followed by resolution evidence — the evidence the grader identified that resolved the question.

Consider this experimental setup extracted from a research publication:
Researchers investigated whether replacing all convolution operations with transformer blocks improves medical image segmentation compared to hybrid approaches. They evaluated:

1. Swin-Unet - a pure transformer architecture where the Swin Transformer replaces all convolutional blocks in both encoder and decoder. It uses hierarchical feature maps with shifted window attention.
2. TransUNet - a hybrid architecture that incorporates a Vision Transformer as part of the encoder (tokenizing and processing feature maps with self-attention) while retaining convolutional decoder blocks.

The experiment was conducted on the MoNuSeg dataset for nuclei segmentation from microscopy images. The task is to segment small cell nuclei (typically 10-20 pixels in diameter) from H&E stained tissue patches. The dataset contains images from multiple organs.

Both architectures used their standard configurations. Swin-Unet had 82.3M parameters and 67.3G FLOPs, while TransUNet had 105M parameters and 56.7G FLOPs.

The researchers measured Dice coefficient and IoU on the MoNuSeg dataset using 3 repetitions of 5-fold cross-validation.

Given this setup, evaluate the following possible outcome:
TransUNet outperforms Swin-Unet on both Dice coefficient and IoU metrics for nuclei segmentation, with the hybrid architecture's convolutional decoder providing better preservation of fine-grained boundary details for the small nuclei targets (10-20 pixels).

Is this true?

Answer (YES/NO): YES